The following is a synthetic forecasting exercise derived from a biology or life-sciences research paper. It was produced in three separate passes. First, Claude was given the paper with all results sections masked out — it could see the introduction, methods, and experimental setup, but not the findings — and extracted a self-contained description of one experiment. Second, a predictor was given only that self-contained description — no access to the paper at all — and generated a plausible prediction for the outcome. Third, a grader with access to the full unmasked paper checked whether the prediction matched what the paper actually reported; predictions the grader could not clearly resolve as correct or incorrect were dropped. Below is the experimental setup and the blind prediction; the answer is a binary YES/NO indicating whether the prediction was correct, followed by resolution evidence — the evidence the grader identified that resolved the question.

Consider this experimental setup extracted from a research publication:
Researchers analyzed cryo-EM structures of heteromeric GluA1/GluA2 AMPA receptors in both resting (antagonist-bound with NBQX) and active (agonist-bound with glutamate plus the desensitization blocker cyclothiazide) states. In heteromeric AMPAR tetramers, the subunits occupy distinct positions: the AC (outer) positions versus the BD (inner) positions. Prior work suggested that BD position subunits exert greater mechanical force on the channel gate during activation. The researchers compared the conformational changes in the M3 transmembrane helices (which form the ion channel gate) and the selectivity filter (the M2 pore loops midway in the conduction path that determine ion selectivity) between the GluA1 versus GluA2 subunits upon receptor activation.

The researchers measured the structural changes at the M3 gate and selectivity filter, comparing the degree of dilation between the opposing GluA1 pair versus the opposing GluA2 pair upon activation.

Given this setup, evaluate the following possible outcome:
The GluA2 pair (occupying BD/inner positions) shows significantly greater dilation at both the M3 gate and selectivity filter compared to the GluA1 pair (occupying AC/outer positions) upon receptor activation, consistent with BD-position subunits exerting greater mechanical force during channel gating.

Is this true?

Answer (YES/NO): YES